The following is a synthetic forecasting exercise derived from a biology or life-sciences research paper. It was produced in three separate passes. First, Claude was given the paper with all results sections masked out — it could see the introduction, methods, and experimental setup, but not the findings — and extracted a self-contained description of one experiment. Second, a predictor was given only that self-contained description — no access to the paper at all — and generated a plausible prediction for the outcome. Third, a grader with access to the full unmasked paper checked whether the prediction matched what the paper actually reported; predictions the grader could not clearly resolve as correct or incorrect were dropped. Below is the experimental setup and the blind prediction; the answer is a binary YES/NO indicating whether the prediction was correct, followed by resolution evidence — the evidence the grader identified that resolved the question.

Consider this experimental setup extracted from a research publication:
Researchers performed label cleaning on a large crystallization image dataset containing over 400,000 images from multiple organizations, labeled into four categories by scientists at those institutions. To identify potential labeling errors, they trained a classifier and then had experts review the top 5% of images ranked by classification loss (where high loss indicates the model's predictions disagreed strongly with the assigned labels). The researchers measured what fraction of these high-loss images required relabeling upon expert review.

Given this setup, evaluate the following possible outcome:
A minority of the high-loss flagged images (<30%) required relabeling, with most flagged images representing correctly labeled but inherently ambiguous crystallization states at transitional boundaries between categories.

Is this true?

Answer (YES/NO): NO